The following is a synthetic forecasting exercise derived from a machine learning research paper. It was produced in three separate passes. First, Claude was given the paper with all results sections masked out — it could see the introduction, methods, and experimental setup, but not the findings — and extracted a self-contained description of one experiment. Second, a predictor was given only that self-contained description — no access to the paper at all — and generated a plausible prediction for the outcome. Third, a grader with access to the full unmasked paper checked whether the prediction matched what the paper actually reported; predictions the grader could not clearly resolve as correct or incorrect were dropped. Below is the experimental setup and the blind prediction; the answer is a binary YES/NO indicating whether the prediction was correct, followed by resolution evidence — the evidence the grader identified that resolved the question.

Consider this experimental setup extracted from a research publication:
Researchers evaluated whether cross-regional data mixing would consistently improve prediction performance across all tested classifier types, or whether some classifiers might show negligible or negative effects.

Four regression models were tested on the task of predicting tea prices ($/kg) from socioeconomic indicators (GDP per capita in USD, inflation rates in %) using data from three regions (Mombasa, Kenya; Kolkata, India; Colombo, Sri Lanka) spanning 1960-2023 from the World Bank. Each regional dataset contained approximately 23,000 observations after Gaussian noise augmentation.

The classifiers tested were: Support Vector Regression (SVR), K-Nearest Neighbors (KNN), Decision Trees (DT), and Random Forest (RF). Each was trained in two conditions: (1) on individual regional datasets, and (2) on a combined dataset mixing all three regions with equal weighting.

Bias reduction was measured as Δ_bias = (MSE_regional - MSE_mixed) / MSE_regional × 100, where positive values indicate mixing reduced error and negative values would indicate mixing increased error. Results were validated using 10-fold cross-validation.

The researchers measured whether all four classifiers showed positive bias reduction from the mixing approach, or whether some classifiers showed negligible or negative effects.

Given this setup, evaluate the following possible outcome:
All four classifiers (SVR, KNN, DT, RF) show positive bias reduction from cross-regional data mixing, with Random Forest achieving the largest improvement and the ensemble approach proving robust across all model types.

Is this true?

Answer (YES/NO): YES